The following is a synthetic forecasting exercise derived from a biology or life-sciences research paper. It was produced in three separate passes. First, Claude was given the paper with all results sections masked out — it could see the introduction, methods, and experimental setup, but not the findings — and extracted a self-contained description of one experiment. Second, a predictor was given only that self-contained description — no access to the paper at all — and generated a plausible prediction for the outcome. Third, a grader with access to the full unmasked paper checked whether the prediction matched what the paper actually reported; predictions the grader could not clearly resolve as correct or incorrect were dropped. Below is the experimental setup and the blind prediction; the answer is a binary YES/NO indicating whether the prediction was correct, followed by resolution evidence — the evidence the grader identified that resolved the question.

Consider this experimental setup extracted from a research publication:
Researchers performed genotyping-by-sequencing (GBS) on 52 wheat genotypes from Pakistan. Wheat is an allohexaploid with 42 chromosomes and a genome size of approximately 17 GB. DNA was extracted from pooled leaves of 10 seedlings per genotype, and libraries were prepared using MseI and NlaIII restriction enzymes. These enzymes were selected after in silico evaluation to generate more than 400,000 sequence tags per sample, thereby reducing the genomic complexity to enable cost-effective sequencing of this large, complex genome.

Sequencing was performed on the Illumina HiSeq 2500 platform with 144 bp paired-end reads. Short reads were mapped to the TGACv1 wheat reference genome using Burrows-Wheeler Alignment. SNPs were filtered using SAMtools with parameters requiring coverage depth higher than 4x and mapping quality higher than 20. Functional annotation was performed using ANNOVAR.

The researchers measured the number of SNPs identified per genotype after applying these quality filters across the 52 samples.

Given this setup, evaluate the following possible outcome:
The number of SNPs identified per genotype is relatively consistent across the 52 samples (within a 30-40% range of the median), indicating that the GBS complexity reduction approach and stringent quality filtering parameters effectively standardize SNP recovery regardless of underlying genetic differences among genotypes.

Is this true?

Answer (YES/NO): YES